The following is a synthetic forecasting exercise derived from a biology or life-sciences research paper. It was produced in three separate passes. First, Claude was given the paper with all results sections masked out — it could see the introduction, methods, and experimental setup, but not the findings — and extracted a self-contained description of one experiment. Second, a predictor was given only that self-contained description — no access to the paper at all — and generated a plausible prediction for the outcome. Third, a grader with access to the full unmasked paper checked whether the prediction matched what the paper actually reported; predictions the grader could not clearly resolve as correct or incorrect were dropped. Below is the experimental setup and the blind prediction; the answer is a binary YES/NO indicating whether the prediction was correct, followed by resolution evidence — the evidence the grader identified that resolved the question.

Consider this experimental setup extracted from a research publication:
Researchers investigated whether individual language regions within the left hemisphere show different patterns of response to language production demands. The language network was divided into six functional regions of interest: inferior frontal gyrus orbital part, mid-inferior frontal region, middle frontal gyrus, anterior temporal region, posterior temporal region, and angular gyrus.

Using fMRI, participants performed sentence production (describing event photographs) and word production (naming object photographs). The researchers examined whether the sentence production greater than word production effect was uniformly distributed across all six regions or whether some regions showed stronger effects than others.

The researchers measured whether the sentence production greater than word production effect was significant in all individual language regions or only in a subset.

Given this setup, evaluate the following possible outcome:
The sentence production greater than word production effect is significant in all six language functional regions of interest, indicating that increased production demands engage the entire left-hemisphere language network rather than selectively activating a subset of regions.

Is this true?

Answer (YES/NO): NO